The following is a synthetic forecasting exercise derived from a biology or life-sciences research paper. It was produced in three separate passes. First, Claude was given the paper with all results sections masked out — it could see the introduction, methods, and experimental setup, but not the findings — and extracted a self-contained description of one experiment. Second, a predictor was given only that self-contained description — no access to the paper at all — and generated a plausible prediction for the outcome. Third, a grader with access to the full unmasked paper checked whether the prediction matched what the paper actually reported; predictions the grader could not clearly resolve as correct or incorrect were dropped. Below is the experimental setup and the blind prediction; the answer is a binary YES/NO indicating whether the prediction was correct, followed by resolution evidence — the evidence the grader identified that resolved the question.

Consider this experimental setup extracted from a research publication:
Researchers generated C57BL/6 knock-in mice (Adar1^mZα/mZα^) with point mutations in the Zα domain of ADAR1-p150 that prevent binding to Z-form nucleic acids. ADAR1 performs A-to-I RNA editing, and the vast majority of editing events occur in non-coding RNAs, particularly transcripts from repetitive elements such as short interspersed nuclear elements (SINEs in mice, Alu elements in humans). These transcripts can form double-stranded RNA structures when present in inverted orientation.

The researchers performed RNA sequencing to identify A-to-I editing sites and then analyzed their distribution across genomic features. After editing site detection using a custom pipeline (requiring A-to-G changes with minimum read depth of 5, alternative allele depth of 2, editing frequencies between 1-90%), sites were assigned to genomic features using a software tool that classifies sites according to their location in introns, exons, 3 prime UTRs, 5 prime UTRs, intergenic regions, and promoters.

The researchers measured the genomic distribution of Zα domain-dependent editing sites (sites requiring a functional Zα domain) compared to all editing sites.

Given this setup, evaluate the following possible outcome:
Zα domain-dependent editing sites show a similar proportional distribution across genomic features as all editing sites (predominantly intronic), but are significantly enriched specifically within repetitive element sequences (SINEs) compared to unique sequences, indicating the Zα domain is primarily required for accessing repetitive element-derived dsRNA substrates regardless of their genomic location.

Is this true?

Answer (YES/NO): NO